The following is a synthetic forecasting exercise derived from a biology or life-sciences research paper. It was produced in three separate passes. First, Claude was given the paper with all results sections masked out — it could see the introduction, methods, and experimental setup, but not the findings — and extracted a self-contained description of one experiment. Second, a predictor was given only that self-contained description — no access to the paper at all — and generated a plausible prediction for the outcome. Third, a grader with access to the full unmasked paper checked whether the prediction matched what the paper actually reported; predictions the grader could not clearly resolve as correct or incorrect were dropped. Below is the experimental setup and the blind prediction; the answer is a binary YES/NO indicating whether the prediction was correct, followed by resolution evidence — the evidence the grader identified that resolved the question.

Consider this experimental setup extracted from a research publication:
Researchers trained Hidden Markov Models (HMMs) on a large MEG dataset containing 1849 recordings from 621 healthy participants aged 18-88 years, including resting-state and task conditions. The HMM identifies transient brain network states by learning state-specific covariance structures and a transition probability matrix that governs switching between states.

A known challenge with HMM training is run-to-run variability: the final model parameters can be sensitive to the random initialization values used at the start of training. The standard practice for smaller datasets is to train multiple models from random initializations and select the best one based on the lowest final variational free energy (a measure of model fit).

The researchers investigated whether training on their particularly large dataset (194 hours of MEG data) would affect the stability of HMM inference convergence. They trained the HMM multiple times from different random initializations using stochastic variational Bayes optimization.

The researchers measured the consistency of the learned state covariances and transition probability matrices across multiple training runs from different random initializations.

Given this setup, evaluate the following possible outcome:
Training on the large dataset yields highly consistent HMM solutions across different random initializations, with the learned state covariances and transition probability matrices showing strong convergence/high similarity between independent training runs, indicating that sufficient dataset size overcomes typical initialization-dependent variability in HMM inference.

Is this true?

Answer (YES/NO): YES